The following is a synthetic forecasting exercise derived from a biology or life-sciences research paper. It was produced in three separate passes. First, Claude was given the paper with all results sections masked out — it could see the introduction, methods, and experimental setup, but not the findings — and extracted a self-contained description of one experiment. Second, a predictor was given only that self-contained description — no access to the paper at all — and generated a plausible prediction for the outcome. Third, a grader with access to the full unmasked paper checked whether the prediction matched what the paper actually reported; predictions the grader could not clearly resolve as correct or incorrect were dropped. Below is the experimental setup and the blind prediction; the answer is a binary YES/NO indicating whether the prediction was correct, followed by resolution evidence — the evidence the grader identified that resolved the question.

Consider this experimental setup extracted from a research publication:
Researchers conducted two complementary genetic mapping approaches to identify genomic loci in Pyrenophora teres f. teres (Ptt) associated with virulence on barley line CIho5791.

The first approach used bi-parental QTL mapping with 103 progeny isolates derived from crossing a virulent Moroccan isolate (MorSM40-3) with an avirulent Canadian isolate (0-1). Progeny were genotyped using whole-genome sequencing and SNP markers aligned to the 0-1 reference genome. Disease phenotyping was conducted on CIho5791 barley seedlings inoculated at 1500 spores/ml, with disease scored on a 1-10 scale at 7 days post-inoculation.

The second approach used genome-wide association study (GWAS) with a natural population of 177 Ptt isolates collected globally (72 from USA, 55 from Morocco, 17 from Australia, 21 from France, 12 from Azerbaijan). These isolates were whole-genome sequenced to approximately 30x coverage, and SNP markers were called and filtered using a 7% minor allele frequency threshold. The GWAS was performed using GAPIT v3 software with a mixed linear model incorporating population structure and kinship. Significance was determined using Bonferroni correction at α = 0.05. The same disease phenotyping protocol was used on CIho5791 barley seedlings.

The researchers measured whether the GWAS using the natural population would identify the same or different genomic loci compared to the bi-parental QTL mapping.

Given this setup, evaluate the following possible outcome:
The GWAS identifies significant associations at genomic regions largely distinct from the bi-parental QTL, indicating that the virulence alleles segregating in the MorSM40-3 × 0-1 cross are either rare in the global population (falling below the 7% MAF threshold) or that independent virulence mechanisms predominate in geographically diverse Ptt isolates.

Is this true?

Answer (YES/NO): NO